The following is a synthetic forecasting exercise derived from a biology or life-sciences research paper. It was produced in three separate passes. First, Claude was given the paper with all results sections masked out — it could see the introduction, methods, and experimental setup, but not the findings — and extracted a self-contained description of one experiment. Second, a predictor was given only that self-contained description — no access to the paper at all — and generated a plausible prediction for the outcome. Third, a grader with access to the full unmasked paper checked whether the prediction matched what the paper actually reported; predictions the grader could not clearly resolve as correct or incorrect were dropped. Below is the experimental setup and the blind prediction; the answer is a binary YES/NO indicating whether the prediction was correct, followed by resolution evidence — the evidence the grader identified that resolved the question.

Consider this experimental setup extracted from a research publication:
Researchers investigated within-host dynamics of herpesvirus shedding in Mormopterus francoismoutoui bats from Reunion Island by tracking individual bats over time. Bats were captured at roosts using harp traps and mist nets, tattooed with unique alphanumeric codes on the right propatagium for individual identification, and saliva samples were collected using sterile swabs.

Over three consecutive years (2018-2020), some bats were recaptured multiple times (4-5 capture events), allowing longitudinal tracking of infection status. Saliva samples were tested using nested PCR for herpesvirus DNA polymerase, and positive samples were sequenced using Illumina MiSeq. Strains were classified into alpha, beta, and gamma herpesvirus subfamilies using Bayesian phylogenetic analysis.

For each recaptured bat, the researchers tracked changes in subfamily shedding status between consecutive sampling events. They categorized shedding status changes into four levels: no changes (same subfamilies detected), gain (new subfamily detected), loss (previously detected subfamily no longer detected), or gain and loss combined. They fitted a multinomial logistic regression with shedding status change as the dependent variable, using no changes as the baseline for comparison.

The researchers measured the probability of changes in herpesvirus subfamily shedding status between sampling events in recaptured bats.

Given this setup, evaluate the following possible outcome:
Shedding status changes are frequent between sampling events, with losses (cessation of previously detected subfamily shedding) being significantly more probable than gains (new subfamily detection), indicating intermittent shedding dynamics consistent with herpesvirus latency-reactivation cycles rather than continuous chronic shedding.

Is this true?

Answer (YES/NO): NO